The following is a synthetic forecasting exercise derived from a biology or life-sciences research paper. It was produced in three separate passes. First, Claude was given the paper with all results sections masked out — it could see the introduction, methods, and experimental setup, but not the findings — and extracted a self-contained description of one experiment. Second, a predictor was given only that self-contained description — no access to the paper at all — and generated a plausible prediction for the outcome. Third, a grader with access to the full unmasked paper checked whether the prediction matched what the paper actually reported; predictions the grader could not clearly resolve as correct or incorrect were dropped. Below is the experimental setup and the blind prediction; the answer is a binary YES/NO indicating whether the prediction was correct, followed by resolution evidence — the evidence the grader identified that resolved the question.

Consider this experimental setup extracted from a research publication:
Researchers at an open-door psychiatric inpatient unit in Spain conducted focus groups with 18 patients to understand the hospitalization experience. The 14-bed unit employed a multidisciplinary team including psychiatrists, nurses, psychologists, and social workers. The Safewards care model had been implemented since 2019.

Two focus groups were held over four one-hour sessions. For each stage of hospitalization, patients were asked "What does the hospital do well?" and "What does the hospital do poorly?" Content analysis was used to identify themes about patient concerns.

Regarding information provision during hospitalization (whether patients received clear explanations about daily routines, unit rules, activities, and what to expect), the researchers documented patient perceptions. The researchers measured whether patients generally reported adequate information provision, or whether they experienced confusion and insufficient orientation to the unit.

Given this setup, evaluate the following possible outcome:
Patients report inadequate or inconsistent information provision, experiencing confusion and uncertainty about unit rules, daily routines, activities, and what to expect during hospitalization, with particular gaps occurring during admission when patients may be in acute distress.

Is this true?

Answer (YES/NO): YES